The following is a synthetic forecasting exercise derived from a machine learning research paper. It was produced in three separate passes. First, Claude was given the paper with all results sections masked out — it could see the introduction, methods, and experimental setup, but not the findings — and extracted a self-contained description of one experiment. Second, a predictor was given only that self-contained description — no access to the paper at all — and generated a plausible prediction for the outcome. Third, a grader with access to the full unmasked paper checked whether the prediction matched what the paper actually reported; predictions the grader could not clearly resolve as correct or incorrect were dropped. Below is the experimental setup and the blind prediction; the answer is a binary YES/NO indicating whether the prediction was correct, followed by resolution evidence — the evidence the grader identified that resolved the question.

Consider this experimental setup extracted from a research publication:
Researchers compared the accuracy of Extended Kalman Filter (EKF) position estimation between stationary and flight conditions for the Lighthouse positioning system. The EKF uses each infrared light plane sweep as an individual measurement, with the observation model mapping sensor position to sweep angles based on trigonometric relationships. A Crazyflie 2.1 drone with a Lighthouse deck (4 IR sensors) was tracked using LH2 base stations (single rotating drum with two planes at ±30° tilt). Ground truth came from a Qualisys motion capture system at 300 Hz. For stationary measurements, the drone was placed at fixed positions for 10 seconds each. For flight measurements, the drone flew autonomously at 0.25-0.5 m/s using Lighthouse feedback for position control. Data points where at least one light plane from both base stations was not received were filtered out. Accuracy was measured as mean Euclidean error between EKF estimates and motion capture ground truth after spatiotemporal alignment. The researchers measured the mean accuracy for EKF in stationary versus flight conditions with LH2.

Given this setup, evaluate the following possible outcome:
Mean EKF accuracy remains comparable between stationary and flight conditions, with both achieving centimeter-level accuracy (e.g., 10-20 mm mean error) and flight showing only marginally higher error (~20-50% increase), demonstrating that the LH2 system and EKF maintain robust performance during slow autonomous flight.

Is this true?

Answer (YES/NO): NO